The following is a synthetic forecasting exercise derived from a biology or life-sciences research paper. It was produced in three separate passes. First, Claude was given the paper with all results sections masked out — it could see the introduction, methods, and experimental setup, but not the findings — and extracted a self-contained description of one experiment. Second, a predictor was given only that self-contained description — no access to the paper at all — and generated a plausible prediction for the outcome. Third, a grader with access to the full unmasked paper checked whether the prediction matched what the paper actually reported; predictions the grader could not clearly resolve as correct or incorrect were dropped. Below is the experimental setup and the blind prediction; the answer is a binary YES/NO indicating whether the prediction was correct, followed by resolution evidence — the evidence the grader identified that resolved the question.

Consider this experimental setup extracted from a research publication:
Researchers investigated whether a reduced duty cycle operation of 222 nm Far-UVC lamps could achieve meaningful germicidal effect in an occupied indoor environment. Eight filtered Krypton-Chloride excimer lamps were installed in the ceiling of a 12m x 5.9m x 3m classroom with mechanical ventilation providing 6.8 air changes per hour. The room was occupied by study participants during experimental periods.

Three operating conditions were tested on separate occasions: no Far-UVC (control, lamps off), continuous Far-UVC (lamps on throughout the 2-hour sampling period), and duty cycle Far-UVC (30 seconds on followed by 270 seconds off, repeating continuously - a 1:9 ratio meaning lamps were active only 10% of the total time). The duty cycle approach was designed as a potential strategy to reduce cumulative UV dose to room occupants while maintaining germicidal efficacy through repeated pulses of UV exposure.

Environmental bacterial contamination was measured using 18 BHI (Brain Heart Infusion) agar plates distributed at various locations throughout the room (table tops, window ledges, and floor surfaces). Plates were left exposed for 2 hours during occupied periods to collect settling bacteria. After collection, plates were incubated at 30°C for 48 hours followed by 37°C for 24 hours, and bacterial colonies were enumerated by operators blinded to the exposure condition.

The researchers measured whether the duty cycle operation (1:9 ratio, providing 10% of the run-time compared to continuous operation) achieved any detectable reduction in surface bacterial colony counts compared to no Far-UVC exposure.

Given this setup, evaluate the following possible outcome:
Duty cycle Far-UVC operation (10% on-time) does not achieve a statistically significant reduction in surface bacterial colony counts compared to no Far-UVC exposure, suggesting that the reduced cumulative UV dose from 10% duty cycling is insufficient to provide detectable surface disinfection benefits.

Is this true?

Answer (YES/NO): YES